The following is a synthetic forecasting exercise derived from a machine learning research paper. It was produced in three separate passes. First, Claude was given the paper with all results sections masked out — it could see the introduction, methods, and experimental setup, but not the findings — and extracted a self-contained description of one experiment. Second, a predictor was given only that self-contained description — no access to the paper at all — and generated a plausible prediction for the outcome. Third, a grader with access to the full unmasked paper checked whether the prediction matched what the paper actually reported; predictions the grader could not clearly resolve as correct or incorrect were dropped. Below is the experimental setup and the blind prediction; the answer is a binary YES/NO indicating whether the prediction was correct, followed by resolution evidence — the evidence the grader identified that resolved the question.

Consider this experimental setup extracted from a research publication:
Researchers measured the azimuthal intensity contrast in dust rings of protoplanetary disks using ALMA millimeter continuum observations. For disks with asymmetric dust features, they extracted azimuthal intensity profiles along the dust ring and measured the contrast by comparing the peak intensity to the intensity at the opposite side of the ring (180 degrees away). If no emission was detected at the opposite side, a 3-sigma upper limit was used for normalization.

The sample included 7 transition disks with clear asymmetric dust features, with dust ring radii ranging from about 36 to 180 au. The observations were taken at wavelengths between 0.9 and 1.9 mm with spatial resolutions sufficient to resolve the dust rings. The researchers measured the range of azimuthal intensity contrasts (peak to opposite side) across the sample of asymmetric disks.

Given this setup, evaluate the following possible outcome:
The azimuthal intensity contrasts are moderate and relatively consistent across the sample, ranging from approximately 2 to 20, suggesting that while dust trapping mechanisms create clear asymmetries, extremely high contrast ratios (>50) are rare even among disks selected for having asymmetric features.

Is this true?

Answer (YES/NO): NO